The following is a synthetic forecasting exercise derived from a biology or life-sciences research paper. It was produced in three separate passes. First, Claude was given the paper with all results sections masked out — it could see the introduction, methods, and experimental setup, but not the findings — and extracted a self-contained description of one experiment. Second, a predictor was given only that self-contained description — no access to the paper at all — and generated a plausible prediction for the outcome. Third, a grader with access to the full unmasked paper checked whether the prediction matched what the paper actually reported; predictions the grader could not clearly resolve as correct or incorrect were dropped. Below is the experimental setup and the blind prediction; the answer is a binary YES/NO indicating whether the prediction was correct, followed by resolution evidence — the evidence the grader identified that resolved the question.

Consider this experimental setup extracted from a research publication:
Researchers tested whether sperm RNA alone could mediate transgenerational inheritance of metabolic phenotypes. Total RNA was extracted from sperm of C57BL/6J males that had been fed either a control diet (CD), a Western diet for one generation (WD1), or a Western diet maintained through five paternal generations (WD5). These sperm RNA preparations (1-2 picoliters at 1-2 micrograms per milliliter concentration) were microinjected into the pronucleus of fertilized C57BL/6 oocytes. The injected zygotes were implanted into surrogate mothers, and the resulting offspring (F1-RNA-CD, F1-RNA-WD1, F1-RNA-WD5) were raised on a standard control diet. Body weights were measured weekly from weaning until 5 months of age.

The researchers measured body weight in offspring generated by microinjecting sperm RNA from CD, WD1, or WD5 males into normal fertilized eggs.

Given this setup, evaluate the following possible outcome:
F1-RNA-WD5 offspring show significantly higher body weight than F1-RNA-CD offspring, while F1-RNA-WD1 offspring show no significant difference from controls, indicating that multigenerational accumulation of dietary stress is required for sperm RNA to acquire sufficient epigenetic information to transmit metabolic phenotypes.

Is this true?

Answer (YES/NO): NO